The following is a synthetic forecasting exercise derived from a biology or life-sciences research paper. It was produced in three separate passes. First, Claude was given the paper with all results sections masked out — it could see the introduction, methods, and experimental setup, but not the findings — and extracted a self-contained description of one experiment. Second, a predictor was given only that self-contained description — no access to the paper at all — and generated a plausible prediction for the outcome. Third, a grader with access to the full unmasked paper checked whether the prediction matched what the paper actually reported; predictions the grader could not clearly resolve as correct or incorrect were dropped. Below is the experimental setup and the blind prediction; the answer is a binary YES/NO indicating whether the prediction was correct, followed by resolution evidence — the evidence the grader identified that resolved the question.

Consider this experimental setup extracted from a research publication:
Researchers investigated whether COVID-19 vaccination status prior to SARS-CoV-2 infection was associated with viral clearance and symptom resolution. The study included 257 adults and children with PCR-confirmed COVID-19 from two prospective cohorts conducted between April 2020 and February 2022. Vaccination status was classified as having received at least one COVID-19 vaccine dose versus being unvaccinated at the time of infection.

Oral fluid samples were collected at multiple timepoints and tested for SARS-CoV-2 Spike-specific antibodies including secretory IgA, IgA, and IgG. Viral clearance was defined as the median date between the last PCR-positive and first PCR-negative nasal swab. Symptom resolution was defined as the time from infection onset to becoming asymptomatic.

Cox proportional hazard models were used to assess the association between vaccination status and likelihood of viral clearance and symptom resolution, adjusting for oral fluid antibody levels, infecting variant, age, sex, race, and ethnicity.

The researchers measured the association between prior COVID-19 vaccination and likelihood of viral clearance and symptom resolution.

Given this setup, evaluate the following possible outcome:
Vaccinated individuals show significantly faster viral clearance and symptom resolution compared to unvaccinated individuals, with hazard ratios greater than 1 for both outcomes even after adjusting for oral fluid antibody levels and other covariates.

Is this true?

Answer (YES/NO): YES